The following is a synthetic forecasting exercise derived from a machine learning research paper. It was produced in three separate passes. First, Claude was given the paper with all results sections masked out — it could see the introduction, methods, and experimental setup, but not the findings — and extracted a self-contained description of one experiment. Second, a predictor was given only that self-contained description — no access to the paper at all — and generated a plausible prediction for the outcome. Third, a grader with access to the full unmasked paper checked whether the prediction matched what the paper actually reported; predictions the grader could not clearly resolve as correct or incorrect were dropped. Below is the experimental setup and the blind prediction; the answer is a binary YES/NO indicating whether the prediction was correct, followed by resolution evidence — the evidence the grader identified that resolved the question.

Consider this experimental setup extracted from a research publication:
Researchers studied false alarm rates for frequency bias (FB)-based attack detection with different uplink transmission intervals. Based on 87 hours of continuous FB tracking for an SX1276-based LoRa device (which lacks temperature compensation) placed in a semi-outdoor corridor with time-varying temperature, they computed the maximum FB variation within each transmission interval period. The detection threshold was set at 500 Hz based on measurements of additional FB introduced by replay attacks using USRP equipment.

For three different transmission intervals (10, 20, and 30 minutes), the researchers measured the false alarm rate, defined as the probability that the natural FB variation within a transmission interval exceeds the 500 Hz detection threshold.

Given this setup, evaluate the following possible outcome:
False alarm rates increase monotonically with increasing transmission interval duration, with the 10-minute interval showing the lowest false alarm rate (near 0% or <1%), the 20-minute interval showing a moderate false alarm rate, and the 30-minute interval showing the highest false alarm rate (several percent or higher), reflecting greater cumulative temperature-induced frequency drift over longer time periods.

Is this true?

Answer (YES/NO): NO